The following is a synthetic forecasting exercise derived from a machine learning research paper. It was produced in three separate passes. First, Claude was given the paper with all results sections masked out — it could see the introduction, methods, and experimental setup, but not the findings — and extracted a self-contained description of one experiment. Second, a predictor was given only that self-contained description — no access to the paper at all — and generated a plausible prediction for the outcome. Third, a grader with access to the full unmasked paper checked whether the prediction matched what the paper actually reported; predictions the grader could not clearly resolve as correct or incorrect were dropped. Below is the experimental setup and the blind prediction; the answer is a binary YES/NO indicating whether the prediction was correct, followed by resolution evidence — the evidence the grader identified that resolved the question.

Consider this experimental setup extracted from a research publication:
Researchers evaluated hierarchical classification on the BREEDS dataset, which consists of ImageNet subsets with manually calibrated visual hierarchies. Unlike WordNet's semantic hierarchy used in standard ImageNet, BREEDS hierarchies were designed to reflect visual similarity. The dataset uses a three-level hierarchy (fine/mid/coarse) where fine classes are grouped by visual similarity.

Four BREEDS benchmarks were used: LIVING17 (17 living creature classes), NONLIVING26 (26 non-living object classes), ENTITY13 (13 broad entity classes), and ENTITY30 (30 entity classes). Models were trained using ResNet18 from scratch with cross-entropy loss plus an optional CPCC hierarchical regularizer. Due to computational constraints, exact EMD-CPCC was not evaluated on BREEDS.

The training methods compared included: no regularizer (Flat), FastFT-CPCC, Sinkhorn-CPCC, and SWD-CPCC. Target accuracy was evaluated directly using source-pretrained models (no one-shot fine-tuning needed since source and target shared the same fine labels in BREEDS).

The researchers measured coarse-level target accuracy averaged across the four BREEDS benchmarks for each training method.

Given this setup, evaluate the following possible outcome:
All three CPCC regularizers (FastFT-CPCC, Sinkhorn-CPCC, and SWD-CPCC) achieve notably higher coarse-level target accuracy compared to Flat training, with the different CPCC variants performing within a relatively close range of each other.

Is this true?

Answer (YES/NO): NO